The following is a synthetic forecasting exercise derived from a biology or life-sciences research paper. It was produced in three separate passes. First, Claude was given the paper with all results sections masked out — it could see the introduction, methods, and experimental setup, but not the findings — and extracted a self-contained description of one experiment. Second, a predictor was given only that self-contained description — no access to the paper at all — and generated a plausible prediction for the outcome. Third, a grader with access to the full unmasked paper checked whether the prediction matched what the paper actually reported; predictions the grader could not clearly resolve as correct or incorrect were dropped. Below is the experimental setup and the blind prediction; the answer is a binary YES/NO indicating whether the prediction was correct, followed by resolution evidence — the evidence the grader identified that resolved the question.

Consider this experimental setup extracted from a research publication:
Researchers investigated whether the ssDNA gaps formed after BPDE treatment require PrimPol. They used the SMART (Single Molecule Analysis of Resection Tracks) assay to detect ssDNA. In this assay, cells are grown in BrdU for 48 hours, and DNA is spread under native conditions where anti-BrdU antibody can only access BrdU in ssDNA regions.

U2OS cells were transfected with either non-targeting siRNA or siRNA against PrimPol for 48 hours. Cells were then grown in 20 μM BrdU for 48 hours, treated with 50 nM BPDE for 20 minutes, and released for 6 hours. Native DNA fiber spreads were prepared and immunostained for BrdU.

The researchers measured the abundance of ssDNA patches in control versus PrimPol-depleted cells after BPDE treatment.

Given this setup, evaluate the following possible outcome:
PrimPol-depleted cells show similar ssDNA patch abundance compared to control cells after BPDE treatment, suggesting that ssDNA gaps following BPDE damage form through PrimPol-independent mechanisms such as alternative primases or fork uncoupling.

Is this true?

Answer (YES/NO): NO